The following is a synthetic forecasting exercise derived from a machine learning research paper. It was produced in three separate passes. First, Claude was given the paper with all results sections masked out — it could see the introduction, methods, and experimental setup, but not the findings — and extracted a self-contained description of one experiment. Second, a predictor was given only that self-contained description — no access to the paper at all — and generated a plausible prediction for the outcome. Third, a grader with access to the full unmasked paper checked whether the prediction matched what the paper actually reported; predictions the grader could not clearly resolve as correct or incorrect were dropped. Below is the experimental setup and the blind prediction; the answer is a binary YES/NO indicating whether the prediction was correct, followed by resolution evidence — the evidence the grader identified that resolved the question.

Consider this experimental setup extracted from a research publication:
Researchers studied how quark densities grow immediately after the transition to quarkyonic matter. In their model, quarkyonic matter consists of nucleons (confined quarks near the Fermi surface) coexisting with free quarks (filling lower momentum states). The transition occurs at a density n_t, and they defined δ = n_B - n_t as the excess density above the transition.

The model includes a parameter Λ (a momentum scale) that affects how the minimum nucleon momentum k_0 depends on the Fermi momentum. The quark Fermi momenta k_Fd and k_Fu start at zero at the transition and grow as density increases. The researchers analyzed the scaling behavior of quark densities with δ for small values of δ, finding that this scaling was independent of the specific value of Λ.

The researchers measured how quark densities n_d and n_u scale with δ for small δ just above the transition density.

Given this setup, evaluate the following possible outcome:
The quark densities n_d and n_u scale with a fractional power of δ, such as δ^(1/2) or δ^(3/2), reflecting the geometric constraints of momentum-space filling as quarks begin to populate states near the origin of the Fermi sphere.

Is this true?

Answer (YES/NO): YES